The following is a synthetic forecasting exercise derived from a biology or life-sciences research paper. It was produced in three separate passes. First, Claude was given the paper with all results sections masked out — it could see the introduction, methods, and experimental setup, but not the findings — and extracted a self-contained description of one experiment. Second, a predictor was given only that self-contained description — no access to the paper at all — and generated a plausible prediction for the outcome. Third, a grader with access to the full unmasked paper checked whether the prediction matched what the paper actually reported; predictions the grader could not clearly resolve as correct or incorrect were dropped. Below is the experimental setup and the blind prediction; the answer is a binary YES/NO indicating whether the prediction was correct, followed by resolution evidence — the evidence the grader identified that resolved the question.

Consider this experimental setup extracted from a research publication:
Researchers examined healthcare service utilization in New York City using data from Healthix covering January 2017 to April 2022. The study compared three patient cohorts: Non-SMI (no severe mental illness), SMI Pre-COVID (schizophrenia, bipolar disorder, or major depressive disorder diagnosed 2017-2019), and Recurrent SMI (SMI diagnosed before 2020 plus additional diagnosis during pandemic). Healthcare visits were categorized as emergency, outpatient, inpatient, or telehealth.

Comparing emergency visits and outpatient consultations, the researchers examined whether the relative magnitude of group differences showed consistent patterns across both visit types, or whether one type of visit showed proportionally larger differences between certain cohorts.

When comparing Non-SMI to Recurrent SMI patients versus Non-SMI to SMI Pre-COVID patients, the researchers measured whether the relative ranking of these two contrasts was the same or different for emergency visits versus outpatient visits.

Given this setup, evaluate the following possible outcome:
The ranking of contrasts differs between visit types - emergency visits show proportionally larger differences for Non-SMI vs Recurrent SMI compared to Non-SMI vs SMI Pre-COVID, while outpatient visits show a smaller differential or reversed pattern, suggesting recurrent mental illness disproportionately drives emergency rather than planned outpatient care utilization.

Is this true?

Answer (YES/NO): YES